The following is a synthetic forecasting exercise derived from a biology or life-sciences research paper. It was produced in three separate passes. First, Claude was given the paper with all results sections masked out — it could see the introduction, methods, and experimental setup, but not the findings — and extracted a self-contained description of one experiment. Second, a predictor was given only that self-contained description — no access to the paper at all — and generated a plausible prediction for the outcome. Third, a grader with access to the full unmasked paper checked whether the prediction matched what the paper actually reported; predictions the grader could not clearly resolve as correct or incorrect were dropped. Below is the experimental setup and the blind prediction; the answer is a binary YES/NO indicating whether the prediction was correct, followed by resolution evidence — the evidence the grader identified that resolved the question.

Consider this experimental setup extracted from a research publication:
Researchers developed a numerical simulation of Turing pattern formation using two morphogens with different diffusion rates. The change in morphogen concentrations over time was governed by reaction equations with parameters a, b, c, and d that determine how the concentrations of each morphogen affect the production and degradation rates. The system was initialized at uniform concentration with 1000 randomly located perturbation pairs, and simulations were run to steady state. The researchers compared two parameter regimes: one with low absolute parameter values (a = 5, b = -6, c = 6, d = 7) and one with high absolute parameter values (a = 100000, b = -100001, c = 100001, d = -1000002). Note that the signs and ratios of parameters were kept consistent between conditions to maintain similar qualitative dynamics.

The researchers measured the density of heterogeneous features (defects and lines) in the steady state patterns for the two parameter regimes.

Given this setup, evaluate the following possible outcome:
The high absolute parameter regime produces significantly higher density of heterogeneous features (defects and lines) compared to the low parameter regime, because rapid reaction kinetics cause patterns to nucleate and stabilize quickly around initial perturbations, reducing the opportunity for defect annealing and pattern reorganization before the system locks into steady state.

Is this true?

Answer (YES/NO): YES